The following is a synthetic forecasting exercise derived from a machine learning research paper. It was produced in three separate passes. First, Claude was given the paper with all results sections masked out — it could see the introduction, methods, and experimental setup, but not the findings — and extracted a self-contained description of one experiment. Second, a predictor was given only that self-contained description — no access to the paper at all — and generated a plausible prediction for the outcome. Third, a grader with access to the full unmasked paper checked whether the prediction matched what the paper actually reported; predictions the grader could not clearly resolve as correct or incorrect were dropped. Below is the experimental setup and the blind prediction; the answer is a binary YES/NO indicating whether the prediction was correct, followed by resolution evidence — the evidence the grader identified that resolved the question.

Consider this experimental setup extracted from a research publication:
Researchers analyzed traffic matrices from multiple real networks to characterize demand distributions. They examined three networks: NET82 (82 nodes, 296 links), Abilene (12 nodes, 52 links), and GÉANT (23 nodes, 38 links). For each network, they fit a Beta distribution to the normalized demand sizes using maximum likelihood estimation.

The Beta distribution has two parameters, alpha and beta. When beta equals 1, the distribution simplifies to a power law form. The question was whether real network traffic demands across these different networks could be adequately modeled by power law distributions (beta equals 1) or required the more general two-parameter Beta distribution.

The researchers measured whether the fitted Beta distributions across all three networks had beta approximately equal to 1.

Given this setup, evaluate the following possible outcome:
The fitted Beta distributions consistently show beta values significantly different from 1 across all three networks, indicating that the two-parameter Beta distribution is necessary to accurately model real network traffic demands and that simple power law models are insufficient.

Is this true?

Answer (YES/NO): NO